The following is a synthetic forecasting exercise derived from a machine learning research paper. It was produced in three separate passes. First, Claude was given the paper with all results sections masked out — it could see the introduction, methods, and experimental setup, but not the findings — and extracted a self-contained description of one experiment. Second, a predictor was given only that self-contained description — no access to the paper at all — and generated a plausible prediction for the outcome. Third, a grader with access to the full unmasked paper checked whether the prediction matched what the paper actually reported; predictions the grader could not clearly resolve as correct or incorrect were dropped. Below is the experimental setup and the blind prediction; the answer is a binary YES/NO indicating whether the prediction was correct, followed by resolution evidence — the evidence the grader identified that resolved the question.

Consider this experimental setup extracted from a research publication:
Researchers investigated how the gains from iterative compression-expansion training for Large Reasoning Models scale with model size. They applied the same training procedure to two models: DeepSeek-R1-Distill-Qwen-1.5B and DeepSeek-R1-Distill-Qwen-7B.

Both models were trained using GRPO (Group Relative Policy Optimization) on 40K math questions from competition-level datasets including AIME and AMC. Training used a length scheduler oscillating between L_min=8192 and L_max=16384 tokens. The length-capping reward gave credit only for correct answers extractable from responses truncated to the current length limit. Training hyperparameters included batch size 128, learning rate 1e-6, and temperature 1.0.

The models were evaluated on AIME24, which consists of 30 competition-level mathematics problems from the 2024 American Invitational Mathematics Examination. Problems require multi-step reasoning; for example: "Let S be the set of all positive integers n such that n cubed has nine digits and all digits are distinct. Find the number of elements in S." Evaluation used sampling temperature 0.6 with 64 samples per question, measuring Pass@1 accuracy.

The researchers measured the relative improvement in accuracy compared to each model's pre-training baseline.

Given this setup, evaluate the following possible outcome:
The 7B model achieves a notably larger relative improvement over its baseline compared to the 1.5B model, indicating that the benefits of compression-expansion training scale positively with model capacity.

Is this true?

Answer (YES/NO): NO